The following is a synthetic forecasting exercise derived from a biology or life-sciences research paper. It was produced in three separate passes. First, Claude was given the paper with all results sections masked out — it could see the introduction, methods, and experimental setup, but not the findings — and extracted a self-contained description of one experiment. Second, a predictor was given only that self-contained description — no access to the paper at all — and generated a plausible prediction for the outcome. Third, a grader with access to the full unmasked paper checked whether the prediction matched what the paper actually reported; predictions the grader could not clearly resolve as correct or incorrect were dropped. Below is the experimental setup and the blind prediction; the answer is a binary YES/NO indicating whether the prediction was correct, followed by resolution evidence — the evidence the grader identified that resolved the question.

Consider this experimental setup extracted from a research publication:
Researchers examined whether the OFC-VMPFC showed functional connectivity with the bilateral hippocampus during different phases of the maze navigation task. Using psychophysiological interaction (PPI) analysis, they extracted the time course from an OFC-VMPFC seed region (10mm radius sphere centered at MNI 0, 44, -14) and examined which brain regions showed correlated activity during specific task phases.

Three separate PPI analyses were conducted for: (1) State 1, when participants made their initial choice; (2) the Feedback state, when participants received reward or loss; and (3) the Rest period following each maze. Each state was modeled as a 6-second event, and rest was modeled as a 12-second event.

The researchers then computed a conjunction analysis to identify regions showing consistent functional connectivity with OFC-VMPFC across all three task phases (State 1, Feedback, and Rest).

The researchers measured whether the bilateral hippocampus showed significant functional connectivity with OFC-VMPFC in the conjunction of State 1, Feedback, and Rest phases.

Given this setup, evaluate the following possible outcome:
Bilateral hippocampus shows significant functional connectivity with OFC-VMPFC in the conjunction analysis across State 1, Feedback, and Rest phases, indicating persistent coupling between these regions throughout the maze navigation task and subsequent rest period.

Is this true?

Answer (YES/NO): YES